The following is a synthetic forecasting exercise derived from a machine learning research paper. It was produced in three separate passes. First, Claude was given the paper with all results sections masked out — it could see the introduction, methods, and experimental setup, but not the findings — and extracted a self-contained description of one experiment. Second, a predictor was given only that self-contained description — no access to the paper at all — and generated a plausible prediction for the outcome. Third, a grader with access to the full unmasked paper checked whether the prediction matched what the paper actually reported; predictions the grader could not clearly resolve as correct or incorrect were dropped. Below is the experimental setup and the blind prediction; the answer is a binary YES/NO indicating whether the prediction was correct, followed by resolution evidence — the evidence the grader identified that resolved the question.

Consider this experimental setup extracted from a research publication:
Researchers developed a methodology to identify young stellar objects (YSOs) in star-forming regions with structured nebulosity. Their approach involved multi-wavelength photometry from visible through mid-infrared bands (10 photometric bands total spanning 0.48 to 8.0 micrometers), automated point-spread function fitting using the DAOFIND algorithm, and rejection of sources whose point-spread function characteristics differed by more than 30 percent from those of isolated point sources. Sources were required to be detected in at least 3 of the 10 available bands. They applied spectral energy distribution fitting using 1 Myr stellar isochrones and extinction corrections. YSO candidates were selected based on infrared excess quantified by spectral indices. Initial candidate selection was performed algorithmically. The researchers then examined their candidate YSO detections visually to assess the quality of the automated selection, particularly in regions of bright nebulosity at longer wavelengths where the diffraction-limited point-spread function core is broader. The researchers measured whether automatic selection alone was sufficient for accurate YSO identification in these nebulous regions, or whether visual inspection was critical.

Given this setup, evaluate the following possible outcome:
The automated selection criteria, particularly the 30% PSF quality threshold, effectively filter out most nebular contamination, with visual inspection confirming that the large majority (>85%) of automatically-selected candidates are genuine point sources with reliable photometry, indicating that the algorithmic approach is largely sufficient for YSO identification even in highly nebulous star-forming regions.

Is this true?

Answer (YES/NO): NO